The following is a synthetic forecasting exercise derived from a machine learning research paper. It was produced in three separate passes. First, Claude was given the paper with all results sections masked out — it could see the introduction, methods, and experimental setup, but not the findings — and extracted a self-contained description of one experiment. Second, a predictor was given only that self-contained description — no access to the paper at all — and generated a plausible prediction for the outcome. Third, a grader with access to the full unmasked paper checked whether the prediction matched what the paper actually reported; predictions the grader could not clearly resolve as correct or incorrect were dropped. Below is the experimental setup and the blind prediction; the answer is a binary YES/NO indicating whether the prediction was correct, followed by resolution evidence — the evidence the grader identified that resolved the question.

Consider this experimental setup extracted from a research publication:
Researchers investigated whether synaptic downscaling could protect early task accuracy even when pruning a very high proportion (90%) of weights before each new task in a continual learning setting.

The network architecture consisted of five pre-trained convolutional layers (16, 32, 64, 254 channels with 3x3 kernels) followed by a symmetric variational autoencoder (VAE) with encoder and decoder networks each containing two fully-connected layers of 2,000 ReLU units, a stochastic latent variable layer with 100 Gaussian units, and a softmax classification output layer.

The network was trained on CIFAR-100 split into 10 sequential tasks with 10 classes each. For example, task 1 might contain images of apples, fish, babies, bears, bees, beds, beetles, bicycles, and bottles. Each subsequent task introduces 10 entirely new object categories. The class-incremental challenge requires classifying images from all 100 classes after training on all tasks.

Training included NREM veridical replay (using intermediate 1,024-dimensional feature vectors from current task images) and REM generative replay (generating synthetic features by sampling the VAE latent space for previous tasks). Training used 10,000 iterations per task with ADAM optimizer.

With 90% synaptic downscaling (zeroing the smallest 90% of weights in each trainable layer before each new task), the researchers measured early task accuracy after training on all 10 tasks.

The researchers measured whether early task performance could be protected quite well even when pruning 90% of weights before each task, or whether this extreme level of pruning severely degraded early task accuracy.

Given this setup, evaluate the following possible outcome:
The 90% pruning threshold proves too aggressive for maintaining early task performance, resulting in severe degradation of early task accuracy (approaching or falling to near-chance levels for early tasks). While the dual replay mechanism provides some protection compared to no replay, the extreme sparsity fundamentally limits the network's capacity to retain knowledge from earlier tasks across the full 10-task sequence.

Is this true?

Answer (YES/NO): NO